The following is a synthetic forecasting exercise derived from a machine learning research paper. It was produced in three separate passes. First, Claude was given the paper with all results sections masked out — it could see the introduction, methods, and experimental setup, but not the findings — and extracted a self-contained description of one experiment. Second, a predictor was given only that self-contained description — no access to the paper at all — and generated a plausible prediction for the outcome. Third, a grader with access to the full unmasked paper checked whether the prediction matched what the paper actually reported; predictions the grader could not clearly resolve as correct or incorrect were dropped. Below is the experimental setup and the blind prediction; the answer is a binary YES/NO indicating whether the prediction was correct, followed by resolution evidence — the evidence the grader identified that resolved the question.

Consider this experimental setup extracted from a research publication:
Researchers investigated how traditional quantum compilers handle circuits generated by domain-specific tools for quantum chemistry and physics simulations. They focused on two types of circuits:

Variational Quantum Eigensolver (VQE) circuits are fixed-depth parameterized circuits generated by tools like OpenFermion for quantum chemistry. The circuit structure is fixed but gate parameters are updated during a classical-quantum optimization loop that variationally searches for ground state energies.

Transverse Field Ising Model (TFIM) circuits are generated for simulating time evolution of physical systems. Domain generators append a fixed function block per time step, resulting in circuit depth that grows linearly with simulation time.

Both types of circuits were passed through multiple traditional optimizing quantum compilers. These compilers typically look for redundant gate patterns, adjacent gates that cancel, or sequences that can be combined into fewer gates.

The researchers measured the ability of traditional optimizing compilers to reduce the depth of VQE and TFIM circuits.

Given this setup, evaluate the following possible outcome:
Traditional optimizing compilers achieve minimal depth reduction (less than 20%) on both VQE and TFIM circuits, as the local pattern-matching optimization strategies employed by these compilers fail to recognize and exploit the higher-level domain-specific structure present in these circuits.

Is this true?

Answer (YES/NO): NO